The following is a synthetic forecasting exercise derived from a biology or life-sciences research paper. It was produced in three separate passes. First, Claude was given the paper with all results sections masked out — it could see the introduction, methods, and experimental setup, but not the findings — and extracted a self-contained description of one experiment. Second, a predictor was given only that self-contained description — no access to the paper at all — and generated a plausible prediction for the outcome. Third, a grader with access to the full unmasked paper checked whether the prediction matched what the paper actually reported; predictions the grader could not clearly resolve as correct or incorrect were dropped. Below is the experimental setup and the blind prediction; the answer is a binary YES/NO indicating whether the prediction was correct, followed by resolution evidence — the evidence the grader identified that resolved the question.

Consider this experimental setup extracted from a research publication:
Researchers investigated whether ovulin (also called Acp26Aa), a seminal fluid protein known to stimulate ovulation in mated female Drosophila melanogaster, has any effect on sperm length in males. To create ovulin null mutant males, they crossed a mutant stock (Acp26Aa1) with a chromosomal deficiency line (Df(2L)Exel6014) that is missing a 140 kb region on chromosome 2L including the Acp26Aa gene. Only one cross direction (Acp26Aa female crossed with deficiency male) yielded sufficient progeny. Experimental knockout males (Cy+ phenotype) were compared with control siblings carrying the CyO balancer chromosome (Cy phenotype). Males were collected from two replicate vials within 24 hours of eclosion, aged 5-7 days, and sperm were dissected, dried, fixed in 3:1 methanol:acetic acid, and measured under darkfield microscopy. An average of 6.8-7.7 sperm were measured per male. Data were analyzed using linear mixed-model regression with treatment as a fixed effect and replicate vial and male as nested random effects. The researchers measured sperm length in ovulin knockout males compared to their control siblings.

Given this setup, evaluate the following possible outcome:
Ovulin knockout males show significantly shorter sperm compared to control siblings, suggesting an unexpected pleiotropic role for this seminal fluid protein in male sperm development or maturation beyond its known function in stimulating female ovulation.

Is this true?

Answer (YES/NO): YES